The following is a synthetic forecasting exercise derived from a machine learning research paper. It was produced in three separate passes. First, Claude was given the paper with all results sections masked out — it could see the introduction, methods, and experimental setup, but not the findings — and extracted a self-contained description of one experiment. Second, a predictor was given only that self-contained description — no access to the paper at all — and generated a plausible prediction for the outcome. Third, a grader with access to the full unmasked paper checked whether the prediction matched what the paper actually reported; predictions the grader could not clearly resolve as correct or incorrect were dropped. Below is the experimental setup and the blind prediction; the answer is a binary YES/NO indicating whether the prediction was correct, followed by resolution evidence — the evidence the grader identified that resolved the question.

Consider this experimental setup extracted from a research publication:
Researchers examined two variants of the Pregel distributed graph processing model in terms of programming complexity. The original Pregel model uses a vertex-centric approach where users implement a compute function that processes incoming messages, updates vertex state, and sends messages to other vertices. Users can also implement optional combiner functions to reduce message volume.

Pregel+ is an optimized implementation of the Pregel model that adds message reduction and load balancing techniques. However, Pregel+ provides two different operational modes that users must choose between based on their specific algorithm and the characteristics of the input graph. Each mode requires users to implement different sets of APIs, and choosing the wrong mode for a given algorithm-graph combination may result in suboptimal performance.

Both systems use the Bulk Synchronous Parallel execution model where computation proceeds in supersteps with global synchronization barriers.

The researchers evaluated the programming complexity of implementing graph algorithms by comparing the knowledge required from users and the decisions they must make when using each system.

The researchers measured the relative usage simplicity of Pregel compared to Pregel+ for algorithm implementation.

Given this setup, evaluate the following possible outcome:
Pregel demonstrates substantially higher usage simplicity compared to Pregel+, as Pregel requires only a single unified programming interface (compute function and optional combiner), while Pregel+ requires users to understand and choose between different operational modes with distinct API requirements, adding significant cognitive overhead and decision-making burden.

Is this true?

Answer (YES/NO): NO